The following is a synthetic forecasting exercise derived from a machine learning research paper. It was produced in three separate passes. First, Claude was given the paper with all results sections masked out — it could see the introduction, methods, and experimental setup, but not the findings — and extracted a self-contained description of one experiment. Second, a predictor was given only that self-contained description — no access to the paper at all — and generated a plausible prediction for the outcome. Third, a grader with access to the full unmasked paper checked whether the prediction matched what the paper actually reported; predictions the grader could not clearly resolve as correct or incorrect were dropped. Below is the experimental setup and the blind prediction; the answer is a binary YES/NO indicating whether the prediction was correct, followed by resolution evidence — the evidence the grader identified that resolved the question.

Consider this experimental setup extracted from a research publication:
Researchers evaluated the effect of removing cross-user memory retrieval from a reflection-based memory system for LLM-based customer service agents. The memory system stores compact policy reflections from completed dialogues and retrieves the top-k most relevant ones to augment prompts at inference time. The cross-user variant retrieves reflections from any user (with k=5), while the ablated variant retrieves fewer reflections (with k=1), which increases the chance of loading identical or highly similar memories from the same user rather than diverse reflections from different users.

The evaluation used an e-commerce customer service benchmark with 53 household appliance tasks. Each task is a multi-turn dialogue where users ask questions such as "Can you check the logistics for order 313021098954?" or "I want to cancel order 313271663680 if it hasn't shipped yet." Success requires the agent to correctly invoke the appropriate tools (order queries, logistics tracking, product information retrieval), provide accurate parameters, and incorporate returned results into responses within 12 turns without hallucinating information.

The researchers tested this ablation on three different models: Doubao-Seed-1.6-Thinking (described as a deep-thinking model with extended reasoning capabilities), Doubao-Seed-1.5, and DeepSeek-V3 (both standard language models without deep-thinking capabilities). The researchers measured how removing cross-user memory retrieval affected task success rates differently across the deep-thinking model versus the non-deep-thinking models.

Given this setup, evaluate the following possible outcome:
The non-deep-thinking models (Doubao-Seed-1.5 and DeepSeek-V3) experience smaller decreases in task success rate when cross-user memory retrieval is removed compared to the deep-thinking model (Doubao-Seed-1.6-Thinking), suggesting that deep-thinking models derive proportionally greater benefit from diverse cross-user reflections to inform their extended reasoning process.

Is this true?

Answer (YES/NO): NO